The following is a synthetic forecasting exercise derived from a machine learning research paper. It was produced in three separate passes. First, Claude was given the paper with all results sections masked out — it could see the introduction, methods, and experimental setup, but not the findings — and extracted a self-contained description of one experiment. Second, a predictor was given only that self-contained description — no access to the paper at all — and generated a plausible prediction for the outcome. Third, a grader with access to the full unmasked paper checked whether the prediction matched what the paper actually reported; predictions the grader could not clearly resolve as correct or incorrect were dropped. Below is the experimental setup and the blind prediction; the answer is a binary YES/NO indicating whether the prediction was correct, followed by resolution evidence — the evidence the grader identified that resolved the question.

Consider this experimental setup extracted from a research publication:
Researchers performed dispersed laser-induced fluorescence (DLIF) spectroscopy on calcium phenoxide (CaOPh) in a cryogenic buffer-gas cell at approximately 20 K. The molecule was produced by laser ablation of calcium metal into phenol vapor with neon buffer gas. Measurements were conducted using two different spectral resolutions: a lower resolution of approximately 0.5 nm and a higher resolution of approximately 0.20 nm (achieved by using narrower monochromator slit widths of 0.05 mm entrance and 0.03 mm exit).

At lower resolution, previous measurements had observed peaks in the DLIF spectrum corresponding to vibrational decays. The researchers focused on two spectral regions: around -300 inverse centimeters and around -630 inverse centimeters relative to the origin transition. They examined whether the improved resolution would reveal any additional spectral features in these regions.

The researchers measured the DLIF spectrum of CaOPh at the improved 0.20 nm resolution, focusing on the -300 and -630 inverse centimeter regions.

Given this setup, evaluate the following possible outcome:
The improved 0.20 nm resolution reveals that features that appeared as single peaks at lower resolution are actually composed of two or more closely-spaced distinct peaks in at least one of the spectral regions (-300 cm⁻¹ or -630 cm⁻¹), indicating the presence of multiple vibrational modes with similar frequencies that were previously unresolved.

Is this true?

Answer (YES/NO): YES